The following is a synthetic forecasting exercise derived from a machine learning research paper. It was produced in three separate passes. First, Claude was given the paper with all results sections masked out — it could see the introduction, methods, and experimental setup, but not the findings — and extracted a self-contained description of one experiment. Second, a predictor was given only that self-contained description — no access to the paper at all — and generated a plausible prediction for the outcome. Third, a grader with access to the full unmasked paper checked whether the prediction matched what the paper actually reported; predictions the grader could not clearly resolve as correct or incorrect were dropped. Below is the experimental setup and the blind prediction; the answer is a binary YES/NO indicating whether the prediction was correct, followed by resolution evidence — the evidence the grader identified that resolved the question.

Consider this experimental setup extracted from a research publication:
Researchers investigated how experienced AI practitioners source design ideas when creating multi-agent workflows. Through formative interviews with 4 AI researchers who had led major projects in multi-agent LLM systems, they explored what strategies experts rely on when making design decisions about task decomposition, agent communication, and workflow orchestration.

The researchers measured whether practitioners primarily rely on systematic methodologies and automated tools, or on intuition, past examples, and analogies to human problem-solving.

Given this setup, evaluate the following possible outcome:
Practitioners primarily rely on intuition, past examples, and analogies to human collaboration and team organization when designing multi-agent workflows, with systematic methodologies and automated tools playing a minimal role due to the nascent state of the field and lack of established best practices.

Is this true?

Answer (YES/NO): YES